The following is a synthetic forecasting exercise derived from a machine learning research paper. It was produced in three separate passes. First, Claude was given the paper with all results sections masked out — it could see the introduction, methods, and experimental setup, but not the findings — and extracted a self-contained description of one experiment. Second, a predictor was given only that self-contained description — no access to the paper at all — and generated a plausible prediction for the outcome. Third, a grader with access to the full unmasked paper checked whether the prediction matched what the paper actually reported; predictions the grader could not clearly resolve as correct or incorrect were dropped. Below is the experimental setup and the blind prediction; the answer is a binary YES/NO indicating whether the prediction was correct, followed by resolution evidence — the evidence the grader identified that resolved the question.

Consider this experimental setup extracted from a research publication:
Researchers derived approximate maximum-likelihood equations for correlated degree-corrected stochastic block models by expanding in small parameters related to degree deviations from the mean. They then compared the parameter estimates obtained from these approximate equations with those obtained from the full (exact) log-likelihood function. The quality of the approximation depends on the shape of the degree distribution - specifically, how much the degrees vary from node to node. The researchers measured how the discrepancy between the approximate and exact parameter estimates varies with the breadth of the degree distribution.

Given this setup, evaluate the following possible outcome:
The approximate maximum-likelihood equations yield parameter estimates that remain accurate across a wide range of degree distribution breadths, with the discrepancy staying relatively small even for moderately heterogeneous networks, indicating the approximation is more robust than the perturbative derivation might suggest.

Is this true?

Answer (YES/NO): NO